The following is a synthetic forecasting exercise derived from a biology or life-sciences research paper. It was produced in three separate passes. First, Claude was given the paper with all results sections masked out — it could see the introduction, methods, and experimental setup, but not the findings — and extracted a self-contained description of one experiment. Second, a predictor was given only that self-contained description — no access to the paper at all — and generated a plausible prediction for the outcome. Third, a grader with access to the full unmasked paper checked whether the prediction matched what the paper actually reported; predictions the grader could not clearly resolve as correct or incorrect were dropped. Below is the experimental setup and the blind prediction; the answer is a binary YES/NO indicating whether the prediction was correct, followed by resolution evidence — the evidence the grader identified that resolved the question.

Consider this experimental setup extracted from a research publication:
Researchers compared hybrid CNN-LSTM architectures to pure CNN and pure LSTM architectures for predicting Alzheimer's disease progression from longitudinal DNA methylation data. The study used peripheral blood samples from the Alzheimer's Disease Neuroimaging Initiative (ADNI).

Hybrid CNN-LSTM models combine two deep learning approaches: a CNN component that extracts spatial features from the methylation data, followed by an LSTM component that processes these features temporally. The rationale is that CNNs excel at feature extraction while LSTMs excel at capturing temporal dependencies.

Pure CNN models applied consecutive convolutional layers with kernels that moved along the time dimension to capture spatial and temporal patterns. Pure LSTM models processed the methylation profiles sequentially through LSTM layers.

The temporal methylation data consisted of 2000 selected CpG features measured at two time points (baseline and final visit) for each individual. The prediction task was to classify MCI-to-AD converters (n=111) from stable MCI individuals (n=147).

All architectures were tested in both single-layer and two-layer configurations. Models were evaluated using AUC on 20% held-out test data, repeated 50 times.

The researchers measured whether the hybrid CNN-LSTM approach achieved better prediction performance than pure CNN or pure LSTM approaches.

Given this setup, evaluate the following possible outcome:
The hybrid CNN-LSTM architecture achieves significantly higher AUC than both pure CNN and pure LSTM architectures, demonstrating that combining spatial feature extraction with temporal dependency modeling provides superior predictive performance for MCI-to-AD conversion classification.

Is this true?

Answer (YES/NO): NO